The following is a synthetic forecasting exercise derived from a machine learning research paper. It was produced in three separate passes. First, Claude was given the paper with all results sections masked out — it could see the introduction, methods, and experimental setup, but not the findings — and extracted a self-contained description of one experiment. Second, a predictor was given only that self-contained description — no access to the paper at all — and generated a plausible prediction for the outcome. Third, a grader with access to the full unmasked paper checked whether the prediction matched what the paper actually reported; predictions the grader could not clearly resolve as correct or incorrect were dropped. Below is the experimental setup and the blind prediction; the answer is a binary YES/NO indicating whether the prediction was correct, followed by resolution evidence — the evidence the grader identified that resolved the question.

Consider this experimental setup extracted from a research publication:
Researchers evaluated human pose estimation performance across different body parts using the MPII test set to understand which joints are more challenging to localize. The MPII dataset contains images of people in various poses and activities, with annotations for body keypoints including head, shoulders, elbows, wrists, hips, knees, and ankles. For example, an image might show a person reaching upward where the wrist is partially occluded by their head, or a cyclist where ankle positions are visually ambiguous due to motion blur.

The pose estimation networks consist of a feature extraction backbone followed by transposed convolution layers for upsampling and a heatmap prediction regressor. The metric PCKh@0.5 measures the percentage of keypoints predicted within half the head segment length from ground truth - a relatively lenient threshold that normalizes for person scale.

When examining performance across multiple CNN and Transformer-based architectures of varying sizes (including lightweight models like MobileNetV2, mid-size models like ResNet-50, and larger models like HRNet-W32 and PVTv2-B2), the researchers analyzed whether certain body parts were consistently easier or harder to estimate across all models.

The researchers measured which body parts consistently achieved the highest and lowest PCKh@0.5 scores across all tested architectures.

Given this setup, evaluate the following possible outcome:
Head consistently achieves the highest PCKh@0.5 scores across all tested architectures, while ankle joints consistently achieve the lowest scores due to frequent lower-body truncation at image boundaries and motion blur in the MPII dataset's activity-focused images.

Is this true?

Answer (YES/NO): YES